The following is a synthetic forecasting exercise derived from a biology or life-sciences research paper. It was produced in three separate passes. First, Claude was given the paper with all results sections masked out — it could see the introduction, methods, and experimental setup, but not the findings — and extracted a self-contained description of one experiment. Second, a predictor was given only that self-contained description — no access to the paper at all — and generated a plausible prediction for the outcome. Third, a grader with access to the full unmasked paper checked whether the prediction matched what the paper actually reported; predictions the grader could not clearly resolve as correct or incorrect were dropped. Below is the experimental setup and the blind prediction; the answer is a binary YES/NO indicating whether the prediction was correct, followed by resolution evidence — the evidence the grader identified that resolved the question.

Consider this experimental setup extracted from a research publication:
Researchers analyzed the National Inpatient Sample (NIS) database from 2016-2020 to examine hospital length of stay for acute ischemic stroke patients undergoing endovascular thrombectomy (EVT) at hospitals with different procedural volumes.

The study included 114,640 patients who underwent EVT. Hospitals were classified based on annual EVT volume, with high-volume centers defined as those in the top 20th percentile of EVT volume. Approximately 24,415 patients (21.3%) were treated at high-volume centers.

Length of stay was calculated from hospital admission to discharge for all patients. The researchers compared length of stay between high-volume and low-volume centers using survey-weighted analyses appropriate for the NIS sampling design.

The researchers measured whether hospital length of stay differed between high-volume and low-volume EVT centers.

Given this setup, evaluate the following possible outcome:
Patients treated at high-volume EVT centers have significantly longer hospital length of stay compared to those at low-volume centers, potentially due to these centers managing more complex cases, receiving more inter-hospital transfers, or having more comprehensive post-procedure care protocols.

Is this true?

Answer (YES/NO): NO